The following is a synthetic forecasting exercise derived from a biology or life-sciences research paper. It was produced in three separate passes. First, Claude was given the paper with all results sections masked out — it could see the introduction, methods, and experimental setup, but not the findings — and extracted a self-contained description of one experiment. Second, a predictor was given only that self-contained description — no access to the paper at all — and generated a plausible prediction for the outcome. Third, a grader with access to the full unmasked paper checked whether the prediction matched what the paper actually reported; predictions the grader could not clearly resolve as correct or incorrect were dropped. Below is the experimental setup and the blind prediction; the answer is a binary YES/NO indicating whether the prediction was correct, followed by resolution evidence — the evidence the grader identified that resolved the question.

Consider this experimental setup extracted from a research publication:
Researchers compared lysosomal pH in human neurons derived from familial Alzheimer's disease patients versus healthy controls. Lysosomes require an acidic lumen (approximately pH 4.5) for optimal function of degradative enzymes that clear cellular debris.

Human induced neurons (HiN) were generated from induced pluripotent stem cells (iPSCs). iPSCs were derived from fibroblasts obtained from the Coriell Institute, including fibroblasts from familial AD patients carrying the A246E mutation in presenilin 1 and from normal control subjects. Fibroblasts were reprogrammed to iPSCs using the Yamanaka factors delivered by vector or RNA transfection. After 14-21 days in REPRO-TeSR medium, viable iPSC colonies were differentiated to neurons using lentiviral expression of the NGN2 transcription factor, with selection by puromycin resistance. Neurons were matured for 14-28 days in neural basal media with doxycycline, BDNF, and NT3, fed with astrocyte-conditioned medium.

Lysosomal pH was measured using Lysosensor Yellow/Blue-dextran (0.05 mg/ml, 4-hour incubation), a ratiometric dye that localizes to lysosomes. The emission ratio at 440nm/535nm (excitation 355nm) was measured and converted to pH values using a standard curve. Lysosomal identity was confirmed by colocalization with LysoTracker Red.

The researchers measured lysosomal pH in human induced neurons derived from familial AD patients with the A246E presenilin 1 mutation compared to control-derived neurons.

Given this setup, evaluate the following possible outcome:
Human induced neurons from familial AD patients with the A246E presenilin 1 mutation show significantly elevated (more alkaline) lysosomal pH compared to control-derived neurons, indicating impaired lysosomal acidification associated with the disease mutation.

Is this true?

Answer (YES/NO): YES